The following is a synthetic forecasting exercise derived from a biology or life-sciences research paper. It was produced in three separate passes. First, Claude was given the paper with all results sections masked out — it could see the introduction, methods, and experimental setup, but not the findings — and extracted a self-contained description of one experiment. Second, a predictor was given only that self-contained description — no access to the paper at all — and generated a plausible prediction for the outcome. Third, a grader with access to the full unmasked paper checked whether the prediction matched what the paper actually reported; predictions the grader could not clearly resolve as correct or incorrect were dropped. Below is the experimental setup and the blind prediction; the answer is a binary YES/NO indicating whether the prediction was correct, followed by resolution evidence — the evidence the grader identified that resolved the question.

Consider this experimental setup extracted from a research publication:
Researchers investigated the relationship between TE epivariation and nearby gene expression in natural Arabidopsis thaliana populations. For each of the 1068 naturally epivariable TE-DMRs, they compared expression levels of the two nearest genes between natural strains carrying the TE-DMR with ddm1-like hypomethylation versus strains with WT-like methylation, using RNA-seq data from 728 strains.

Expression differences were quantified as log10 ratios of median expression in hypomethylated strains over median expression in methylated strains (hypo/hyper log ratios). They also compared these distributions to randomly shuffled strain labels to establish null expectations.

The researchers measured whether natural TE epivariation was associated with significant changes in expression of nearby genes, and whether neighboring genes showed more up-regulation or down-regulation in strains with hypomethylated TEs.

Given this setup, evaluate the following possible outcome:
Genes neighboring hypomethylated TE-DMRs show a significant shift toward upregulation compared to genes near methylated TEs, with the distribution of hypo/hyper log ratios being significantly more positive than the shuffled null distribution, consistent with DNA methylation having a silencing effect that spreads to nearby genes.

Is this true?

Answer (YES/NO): YES